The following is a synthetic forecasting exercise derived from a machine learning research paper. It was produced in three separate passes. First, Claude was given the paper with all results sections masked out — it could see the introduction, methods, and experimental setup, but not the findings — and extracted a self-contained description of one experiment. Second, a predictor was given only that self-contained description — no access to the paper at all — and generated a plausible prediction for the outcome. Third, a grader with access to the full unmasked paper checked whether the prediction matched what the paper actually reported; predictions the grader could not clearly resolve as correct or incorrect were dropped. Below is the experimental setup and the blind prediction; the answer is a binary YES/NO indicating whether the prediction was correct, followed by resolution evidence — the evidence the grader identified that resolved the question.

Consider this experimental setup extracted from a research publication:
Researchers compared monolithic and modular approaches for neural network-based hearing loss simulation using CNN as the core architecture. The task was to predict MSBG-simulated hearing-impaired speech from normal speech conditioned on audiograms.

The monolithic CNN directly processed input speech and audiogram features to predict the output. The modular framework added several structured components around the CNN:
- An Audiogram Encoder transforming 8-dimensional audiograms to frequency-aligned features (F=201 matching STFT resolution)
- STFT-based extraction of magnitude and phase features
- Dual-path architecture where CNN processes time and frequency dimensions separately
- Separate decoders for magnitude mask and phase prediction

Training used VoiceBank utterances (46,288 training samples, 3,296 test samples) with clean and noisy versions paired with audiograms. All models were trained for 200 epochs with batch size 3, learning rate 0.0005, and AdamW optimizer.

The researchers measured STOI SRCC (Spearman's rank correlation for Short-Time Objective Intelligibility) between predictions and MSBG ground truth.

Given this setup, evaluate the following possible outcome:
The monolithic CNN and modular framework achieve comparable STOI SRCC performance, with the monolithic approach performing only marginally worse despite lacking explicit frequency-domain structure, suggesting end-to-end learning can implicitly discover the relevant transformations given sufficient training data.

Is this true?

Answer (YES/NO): NO